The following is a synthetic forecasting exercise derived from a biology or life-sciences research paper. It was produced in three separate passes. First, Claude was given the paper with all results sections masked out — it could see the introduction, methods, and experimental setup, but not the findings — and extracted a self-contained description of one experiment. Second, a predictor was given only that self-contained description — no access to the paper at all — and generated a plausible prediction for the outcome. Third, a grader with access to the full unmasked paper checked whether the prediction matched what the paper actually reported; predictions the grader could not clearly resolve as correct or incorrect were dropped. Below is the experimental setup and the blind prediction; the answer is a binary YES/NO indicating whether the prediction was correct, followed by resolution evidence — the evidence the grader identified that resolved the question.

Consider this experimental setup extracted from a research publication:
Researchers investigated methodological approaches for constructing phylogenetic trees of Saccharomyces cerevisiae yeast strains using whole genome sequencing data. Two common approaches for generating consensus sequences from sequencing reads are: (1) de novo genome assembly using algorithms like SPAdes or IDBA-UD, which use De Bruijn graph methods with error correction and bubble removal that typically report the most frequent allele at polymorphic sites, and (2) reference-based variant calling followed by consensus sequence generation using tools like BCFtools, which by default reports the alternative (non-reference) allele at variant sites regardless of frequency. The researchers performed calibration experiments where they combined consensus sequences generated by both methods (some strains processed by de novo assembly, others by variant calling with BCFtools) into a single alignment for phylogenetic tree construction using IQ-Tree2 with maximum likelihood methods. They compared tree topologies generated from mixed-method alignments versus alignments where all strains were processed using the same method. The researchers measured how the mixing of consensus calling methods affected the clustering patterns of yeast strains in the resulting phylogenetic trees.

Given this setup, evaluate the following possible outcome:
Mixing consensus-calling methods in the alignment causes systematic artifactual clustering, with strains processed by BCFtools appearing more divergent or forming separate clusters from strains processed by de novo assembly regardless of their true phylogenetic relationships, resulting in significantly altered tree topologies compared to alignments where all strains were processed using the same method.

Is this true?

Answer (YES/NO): YES